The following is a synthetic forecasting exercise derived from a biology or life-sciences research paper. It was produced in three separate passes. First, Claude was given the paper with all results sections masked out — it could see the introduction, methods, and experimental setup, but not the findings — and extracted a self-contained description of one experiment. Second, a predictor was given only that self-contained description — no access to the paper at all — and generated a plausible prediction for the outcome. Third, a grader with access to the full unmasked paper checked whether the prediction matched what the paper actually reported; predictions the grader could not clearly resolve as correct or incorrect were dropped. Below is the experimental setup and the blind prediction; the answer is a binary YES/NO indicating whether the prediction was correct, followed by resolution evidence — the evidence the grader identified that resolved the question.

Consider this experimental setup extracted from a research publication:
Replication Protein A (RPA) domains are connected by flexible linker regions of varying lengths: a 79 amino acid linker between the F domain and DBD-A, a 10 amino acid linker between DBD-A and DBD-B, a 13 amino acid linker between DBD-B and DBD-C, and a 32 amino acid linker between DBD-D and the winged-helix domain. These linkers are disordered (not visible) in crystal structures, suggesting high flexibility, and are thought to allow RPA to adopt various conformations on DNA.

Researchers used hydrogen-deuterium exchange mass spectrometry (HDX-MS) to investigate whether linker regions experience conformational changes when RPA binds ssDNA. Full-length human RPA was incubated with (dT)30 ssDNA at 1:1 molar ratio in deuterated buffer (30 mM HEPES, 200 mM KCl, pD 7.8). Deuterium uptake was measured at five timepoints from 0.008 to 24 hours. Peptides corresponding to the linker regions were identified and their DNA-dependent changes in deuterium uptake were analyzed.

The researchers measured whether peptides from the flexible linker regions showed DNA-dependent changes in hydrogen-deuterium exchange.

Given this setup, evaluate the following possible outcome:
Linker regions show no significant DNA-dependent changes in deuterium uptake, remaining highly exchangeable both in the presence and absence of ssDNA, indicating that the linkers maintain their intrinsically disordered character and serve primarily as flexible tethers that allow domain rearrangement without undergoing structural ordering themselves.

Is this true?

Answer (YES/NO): NO